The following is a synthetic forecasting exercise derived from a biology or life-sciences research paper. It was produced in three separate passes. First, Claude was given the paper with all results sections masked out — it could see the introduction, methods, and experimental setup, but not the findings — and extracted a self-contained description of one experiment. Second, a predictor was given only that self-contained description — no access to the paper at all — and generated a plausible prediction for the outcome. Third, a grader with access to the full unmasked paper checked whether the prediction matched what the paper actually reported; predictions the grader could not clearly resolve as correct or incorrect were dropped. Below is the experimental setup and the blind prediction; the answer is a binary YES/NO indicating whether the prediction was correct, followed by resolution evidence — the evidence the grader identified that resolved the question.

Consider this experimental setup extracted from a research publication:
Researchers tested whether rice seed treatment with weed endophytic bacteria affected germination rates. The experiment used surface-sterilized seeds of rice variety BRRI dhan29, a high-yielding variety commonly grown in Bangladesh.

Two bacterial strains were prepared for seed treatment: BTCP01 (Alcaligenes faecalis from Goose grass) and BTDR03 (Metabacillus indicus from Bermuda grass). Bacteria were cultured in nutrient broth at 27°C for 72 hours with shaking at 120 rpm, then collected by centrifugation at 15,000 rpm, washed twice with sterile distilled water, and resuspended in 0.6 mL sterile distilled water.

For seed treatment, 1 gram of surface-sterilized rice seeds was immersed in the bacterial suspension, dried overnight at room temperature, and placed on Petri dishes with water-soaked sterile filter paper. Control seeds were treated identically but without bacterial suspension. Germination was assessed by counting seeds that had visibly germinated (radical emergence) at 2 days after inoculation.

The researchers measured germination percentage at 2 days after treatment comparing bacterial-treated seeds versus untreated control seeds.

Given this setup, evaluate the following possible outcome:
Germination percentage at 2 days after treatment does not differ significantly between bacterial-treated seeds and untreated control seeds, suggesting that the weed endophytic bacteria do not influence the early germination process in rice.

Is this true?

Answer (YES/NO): NO